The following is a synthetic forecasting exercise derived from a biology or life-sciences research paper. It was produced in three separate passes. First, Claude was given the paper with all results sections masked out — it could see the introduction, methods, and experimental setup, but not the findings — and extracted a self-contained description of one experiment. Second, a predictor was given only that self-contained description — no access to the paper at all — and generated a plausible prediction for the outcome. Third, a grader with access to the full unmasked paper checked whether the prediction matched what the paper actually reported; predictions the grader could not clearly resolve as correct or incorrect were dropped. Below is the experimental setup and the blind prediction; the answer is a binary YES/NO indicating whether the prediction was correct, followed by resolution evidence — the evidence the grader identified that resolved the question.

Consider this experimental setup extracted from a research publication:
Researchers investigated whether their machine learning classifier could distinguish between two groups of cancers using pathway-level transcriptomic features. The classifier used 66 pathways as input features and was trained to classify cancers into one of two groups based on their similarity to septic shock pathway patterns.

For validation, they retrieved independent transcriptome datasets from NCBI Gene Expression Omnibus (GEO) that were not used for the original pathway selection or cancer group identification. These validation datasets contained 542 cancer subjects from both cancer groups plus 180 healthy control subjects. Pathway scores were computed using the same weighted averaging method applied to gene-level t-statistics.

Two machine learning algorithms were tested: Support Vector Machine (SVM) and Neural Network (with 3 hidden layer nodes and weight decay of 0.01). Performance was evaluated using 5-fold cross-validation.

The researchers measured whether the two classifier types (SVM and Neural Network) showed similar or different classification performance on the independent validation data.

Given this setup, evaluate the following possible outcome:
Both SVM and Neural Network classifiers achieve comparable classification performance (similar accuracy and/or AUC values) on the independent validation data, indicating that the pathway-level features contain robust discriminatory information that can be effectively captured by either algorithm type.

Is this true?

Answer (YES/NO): YES